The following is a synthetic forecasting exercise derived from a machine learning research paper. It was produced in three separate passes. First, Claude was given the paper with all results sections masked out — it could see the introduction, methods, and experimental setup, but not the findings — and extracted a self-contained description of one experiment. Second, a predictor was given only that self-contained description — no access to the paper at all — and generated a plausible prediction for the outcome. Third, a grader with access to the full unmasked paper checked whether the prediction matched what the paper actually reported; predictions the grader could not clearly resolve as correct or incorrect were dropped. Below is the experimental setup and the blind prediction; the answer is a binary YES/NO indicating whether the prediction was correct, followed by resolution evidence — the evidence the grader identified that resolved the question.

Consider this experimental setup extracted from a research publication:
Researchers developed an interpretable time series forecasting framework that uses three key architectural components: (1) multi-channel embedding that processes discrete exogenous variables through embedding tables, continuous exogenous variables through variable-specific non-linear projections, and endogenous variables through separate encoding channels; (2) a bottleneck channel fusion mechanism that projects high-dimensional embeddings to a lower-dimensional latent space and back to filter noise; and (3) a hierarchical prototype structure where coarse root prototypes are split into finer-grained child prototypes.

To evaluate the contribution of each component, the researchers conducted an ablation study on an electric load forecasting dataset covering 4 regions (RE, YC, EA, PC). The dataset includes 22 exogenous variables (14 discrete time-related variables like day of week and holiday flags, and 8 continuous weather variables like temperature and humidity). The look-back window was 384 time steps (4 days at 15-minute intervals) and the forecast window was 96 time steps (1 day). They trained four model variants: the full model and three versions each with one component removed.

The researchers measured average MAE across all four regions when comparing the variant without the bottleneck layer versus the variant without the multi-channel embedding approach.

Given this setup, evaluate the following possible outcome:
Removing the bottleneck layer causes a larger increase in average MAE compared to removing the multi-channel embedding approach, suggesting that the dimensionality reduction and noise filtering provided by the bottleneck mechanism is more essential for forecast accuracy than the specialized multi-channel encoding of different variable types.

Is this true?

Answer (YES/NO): YES